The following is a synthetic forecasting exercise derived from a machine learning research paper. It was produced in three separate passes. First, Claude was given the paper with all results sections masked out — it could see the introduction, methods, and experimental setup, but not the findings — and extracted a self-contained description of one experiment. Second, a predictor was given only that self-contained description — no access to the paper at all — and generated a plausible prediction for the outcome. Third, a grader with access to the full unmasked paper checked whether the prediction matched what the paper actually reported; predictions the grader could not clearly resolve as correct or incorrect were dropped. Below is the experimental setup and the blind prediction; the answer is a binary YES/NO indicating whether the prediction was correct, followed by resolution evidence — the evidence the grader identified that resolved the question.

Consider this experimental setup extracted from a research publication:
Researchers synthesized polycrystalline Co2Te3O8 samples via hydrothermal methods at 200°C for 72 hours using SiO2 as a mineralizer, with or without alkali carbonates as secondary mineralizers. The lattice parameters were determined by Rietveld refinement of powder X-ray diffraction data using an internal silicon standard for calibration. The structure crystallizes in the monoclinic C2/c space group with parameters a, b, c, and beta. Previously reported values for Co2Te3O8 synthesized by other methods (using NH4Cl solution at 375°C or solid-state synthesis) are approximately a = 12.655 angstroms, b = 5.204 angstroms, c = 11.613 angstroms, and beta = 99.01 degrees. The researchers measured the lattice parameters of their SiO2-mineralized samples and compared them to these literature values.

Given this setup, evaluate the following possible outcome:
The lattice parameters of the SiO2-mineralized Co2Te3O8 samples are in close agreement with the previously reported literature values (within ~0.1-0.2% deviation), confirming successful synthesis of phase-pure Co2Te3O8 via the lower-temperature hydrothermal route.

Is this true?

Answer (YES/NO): NO